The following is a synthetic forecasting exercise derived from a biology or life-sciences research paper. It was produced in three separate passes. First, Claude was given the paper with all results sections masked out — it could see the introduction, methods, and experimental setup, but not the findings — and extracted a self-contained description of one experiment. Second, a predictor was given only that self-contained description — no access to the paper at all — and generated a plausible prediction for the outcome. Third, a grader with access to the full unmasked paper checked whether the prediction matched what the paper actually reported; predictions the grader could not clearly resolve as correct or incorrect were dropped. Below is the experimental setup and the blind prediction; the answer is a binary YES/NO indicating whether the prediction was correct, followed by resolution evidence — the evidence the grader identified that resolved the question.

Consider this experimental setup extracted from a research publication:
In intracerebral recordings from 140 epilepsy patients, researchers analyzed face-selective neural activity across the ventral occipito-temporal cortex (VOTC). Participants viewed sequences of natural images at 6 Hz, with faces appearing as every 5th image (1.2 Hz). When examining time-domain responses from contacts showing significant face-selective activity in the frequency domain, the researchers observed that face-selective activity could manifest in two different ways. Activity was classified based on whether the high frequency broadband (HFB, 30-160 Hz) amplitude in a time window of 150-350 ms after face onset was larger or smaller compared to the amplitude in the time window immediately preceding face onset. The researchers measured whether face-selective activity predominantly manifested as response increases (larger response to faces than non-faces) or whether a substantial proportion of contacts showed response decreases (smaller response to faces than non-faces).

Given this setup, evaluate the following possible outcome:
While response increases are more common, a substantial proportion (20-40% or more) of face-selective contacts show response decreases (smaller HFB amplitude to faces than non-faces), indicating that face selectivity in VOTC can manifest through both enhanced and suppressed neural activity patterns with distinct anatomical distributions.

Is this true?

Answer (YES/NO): NO